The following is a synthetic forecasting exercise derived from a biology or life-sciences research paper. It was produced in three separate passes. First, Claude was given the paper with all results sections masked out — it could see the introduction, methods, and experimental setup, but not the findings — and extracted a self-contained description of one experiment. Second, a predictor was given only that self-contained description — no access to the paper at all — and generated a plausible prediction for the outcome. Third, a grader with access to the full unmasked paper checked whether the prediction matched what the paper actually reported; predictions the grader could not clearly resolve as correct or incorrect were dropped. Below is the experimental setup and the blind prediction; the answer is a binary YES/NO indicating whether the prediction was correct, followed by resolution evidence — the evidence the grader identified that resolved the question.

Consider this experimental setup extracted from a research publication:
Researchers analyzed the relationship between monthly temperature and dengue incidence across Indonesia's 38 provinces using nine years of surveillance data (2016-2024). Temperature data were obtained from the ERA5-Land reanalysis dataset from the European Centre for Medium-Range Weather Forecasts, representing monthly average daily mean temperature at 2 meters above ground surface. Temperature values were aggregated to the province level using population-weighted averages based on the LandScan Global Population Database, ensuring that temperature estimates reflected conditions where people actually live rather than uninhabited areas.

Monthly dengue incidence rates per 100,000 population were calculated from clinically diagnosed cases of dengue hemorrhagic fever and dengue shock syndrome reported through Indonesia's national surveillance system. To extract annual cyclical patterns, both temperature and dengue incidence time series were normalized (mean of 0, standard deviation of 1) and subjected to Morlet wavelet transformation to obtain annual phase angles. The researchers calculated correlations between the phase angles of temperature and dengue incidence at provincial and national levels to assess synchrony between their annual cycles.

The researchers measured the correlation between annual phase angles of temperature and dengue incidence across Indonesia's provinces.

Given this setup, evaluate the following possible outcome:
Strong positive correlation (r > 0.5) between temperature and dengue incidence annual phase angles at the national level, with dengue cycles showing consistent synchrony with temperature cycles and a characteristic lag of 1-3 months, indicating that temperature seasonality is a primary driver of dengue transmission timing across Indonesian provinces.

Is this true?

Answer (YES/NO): NO